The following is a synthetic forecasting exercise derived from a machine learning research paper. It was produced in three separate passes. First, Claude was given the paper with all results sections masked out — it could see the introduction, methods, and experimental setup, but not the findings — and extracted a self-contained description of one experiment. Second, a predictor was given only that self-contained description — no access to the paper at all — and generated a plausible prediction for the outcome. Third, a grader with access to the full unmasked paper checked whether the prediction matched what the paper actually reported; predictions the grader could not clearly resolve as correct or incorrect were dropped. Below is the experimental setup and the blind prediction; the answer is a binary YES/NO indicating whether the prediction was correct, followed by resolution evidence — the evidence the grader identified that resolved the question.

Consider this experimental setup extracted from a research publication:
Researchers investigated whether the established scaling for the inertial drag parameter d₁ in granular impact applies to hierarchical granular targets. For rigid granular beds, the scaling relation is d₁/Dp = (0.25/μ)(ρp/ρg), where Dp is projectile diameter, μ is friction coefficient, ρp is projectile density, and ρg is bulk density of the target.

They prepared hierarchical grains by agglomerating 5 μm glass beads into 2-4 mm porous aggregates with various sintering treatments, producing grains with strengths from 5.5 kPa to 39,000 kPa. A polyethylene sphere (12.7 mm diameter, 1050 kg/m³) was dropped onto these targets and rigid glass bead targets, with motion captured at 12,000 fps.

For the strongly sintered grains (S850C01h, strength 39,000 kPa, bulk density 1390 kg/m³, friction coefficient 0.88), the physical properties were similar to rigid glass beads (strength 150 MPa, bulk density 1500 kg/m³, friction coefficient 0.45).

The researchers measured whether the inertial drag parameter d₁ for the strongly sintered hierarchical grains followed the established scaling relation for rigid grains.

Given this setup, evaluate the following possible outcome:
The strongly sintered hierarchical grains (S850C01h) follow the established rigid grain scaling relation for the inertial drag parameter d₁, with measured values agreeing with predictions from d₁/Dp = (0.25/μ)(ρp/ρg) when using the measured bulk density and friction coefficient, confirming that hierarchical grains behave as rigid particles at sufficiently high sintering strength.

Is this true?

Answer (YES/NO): NO